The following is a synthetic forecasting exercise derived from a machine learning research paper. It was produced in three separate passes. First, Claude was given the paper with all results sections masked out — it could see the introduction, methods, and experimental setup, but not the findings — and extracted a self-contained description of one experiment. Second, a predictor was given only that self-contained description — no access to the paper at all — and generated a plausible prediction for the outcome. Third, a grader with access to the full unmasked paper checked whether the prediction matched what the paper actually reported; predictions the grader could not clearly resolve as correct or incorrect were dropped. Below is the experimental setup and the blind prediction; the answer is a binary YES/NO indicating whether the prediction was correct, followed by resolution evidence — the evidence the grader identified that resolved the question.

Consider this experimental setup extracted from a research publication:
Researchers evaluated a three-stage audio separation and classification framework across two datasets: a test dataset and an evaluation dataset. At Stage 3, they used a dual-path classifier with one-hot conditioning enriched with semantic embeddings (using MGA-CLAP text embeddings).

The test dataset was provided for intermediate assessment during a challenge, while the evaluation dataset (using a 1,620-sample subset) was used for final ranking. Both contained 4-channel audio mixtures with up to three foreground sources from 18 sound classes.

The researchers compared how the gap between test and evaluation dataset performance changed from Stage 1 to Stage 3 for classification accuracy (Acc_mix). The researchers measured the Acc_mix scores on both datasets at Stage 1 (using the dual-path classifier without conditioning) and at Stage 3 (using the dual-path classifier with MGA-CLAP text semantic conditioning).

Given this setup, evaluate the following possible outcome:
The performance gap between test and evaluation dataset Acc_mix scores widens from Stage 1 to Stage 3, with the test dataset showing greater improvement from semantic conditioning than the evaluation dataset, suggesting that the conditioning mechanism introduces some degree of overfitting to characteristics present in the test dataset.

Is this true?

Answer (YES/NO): NO